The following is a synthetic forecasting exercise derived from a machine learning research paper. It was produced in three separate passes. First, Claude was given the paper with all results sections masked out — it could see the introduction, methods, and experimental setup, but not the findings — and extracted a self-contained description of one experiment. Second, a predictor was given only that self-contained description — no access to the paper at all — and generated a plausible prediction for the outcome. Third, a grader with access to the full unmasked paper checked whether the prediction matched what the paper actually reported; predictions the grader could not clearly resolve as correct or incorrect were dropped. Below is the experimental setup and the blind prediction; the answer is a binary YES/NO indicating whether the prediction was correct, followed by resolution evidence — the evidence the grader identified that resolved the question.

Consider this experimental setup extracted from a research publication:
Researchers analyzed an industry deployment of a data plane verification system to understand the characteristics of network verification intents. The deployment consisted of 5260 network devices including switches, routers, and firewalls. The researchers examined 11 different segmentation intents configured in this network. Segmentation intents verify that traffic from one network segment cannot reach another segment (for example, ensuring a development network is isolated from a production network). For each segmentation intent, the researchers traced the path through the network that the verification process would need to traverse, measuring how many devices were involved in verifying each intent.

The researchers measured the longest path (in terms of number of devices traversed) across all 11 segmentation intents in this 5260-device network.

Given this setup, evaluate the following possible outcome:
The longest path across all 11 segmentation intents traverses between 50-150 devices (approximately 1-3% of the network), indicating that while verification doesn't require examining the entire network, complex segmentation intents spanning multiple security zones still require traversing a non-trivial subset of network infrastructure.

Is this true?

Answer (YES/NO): NO